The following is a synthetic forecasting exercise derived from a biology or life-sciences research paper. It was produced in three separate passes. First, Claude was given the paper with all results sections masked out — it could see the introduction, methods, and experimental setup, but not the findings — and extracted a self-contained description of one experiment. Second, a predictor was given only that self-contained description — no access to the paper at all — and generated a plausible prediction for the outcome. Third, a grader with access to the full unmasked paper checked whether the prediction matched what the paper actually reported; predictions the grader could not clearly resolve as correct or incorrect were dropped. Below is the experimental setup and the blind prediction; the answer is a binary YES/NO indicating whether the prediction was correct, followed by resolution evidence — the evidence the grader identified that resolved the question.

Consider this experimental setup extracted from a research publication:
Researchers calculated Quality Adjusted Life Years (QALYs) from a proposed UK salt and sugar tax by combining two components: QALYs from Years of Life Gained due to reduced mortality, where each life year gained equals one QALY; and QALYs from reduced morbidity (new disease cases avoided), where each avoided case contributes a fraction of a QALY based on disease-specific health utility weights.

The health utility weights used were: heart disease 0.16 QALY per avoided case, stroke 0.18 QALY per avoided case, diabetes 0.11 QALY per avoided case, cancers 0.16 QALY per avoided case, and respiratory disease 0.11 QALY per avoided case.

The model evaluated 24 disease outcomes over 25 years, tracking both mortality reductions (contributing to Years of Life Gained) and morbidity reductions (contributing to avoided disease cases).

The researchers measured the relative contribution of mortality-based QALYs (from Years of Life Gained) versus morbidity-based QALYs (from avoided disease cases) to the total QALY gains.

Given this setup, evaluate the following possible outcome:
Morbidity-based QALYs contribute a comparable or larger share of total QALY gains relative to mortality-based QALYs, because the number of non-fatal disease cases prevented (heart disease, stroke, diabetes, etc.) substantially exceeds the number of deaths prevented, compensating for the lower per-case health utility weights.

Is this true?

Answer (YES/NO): NO